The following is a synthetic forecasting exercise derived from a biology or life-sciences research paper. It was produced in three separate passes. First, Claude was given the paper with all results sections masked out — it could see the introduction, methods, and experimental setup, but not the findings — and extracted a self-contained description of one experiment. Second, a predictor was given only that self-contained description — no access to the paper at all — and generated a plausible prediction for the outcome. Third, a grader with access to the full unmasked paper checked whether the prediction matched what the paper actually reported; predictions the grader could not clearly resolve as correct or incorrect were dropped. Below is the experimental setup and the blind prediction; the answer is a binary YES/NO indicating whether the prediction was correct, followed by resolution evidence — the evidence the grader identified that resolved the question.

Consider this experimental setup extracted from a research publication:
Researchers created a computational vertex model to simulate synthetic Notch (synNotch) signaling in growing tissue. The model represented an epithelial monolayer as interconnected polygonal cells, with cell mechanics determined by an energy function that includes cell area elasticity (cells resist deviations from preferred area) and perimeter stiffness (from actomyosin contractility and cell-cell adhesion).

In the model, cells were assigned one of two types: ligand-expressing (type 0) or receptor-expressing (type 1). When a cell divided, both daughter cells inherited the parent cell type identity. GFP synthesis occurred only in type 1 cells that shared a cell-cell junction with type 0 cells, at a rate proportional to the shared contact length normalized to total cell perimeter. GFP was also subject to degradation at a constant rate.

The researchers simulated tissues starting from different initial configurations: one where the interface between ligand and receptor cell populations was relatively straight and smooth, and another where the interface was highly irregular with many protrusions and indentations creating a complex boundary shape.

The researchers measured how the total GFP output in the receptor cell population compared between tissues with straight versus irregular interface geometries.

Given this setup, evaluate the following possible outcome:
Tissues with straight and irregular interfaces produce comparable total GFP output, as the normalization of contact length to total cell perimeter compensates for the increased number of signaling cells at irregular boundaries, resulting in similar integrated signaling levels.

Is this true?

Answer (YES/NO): NO